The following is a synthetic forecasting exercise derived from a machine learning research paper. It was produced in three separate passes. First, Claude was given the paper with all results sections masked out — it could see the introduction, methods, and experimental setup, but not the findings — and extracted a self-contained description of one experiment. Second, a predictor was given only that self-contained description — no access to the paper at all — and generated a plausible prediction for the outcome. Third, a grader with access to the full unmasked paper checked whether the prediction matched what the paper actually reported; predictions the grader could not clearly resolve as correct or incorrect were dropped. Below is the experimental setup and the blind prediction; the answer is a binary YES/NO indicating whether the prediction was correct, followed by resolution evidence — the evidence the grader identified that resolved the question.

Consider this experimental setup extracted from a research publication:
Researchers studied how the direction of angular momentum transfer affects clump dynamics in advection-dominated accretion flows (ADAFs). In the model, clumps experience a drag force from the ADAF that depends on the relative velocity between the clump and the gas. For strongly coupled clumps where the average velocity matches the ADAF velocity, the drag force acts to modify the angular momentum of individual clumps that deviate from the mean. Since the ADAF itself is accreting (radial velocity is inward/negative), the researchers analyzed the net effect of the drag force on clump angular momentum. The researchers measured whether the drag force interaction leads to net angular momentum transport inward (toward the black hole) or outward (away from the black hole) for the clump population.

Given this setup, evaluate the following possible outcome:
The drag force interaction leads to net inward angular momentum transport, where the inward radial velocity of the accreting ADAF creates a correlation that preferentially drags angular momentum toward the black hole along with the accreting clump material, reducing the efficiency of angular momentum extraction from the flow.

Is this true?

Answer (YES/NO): NO